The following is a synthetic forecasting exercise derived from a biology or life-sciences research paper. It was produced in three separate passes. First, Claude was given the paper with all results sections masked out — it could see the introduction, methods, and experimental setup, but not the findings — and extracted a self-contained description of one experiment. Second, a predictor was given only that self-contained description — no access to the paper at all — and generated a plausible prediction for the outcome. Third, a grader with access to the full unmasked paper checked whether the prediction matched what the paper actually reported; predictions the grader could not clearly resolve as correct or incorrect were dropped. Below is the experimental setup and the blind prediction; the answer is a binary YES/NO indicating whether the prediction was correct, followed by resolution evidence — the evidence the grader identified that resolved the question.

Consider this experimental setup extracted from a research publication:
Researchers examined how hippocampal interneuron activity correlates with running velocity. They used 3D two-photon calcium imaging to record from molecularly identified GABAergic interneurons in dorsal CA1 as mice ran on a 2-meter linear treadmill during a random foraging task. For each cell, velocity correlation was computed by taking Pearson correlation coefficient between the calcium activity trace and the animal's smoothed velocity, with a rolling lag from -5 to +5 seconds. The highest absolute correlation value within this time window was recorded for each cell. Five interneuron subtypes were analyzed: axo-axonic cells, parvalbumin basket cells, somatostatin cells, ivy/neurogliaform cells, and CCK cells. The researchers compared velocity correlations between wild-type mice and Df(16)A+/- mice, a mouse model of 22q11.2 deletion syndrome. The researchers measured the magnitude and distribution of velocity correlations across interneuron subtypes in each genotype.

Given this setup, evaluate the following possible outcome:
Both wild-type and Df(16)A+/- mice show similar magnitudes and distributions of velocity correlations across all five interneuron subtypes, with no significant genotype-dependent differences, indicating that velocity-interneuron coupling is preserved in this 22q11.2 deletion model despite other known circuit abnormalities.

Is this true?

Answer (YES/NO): YES